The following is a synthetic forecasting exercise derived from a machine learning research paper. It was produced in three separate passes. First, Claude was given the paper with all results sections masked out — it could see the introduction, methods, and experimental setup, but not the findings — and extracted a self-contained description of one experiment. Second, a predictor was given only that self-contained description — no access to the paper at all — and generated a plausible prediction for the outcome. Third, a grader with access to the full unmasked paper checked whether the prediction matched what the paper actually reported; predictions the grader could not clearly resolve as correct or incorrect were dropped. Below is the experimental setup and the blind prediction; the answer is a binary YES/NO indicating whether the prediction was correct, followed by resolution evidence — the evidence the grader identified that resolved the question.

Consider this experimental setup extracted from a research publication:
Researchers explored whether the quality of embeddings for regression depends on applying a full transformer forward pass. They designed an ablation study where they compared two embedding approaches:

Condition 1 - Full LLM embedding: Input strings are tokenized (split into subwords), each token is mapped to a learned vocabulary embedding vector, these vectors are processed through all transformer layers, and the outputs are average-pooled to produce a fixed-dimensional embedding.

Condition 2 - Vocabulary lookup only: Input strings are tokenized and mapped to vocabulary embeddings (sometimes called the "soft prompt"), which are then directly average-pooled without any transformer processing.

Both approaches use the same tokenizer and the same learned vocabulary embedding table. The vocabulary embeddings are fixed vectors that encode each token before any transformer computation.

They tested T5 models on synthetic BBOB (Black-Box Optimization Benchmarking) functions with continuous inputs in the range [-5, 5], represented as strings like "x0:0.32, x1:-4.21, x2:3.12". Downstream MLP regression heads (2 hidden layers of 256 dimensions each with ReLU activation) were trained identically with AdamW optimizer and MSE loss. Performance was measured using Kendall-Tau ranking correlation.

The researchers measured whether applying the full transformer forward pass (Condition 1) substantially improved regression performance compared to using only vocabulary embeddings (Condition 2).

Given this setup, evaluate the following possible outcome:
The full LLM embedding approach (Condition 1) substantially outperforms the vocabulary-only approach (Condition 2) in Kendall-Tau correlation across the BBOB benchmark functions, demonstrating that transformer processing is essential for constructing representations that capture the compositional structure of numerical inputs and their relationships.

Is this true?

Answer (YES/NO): NO